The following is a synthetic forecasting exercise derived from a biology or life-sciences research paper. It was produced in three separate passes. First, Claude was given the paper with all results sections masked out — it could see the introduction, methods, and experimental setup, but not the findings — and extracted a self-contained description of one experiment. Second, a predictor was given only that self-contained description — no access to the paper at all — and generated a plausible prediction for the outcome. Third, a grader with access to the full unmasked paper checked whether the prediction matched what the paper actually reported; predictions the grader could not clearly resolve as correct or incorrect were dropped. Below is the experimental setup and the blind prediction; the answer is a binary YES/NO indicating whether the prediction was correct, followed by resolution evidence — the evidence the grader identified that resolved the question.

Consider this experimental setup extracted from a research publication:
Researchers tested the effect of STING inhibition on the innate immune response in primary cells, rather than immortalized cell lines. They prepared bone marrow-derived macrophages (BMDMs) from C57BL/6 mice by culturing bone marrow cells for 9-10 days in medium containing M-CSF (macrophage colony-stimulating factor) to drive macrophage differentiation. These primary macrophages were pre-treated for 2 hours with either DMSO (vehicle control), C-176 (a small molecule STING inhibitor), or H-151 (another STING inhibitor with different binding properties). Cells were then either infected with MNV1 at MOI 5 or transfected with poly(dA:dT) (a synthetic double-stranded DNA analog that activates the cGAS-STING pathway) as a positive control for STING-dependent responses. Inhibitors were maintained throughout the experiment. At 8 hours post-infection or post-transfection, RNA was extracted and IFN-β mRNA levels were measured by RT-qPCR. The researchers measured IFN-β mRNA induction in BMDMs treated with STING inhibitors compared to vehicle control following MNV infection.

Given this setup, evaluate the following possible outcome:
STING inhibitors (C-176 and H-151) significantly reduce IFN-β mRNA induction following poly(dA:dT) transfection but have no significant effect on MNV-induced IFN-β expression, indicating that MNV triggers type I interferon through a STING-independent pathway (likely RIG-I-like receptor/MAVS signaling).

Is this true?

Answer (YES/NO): NO